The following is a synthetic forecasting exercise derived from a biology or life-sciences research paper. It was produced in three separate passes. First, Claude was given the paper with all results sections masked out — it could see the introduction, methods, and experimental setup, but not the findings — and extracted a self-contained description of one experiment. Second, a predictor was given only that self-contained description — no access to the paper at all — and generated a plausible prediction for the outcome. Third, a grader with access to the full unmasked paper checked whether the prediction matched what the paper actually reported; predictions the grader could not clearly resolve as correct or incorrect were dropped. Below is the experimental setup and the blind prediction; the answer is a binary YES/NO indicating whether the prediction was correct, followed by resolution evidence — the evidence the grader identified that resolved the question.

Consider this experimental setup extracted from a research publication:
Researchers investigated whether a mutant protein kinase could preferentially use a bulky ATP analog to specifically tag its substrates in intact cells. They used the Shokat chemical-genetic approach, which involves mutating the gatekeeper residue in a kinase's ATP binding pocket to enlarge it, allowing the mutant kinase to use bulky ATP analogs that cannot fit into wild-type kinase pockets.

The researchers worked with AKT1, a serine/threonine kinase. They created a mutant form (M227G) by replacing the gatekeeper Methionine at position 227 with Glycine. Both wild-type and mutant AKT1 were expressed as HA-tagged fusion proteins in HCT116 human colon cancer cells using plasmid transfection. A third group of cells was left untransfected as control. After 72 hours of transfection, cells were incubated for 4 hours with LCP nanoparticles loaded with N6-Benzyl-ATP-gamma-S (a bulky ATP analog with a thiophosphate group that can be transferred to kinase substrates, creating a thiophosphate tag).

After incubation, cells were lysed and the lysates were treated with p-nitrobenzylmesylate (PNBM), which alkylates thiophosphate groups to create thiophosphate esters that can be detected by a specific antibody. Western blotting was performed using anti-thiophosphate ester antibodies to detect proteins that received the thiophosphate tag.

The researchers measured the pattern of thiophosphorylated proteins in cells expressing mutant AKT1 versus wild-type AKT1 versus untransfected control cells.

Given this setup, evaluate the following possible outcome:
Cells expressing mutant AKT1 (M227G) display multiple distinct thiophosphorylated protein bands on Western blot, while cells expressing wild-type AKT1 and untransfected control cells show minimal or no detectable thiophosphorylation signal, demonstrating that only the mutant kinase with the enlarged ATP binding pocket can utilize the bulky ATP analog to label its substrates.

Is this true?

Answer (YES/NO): YES